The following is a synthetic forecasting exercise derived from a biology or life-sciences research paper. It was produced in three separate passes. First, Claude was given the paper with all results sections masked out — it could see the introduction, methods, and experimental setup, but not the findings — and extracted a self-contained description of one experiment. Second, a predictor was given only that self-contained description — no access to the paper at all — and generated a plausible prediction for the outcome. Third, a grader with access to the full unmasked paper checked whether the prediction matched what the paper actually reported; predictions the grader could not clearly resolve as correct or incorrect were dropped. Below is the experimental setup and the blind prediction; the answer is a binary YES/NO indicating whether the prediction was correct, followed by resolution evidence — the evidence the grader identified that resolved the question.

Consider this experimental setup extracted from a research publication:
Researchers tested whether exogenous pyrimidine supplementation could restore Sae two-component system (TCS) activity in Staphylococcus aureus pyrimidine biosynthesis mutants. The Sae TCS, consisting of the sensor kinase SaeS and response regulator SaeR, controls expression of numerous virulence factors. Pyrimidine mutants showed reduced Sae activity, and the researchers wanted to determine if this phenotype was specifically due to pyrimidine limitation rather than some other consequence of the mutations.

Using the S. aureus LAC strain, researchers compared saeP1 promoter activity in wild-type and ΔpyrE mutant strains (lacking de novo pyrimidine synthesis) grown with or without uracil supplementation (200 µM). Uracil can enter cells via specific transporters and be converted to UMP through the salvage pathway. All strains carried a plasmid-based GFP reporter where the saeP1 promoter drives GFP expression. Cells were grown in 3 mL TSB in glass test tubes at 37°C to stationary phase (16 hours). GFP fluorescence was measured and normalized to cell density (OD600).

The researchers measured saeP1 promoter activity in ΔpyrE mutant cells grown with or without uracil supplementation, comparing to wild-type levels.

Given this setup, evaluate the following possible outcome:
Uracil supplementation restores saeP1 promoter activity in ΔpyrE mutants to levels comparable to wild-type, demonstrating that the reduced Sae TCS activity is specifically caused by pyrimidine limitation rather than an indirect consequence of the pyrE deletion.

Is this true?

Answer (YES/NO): YES